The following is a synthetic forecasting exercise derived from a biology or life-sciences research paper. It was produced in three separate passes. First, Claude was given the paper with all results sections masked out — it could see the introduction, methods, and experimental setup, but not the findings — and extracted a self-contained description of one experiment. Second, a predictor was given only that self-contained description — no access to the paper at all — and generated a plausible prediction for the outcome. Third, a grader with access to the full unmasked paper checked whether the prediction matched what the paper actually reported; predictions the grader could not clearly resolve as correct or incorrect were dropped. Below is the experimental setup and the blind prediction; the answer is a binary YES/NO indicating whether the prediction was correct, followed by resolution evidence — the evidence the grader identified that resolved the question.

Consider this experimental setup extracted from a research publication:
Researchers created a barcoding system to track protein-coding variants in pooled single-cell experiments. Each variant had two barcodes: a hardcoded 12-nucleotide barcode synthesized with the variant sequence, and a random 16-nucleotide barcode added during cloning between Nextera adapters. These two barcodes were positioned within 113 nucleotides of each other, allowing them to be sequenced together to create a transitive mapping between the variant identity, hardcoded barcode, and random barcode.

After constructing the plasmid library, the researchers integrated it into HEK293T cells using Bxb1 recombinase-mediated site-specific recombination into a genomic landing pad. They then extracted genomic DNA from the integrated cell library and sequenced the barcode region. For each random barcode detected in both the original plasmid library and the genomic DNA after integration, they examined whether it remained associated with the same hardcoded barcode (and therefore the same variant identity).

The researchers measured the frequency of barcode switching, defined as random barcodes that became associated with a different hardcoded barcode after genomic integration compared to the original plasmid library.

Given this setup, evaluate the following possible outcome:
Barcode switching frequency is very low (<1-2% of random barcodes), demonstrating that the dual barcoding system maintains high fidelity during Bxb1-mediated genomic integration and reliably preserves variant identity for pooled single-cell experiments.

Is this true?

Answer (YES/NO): YES